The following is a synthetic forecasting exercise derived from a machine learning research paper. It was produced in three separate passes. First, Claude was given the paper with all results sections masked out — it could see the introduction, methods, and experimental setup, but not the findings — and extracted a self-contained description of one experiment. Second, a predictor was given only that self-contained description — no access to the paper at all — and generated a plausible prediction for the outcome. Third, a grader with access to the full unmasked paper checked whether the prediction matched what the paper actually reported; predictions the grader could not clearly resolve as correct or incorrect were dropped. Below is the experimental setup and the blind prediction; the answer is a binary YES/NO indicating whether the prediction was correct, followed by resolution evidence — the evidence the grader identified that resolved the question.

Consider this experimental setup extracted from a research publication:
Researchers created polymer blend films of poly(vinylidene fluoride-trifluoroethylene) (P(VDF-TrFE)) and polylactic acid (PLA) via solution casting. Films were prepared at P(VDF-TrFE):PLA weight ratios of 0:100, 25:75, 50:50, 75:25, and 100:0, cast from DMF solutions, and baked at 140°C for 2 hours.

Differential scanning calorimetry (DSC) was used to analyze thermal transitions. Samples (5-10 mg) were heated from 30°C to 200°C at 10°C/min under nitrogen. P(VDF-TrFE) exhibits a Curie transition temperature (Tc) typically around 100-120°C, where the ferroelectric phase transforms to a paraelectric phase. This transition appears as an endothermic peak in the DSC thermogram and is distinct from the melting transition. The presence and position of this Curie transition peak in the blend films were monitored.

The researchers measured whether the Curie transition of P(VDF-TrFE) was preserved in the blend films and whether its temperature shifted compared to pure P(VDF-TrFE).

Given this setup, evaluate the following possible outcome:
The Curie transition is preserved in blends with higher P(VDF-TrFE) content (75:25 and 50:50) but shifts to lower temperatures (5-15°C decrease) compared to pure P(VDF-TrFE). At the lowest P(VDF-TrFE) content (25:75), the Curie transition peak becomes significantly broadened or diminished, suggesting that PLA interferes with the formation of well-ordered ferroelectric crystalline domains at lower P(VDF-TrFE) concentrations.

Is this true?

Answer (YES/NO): NO